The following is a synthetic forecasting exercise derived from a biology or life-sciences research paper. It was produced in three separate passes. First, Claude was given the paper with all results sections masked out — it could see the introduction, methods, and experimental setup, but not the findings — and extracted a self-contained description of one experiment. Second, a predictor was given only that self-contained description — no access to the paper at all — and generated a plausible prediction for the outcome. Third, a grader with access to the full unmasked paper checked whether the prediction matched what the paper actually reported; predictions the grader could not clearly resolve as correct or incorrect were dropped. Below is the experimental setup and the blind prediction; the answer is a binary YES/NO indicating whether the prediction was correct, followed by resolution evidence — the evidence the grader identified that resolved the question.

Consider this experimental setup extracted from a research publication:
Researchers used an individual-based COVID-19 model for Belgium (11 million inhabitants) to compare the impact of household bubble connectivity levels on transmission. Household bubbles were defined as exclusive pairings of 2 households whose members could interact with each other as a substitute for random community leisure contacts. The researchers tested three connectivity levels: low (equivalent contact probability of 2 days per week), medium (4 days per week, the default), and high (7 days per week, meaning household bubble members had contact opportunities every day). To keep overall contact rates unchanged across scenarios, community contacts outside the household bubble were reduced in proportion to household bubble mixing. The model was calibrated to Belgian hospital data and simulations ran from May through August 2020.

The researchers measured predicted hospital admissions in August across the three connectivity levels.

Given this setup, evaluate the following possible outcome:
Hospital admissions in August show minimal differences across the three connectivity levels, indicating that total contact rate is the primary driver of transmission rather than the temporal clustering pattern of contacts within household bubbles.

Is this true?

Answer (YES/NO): NO